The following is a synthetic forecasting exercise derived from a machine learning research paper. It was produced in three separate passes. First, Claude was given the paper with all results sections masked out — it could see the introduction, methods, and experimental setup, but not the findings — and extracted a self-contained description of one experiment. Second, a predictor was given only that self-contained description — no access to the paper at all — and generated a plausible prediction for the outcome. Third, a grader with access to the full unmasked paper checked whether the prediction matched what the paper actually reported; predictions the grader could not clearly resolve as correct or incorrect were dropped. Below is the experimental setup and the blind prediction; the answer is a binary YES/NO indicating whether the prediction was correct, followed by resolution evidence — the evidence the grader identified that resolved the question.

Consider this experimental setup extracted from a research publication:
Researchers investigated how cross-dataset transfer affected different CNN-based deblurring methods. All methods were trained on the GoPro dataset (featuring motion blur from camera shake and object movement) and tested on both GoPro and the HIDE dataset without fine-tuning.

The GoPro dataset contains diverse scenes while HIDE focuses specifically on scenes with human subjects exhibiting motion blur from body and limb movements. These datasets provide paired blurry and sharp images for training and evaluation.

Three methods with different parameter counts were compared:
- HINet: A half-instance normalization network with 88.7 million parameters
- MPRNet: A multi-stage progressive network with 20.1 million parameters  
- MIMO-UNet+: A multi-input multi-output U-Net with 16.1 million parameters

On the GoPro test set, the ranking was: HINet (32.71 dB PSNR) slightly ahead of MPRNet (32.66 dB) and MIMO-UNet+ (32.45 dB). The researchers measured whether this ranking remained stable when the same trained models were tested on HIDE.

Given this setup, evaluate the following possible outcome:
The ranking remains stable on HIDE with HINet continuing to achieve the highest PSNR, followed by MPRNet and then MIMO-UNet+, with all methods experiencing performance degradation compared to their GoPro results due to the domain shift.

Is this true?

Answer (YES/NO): NO